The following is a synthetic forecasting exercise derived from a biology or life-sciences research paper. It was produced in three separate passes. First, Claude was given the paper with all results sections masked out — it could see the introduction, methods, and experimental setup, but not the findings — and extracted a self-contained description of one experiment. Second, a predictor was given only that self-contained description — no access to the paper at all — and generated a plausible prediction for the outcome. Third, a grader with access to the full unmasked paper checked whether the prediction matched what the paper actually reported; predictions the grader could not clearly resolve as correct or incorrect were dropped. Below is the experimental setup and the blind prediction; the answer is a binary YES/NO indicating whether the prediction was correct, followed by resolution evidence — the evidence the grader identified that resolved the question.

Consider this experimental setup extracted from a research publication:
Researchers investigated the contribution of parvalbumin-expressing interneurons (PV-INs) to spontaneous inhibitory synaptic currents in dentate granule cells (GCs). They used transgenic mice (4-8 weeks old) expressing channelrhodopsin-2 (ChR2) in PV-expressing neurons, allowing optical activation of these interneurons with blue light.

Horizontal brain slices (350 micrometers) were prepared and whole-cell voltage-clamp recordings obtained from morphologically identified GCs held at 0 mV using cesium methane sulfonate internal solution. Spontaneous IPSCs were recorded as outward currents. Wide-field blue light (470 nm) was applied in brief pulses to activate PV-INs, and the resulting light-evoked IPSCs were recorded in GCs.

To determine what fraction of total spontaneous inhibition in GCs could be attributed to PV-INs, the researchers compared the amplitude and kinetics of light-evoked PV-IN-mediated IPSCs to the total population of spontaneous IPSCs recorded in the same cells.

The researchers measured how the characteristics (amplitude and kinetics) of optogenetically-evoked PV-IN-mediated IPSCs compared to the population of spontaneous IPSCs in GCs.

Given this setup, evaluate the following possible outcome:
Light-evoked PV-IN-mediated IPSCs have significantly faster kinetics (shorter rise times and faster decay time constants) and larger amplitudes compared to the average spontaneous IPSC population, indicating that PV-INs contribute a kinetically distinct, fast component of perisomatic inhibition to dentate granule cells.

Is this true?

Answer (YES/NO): NO